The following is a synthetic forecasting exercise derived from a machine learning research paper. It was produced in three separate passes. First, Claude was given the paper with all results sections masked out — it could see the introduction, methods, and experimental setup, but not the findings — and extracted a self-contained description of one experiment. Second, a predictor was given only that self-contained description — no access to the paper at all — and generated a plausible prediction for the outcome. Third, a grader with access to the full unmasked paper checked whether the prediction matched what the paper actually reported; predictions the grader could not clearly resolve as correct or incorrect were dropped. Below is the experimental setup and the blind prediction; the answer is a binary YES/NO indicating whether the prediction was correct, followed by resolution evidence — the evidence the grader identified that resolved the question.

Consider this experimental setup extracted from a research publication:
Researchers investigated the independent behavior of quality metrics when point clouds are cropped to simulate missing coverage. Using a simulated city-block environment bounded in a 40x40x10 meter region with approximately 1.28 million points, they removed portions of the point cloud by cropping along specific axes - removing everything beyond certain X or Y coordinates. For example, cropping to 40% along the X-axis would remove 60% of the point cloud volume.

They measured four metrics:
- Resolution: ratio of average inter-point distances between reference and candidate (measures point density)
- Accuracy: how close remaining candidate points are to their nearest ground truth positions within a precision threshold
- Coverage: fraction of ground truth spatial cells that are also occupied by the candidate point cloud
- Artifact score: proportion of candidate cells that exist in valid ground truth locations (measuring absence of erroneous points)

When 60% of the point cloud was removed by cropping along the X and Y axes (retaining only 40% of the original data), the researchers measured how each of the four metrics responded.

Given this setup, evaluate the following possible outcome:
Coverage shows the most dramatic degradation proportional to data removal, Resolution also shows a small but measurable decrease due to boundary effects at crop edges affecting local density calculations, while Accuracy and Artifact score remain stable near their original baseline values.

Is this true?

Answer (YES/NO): NO